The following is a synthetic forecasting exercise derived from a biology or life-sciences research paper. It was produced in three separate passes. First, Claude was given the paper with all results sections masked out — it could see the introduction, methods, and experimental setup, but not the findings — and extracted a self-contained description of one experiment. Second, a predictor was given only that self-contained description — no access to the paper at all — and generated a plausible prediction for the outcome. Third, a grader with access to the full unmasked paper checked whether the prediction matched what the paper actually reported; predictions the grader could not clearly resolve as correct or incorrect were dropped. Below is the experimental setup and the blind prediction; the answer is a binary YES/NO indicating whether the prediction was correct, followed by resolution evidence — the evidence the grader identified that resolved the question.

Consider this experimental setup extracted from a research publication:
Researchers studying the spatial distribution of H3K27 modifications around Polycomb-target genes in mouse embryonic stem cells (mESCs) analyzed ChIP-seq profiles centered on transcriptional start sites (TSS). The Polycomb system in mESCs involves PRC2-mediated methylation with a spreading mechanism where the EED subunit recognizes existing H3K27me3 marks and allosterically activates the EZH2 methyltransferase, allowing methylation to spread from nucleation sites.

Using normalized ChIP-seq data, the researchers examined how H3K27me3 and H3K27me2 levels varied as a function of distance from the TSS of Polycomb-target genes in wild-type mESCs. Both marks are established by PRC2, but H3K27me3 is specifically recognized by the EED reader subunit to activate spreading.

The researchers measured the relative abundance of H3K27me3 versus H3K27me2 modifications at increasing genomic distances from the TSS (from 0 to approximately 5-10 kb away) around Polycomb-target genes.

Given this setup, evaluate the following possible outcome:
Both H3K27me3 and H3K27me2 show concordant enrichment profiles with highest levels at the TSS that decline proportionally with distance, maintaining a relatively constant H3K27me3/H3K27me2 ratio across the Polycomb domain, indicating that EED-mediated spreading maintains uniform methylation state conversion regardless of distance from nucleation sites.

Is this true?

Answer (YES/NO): NO